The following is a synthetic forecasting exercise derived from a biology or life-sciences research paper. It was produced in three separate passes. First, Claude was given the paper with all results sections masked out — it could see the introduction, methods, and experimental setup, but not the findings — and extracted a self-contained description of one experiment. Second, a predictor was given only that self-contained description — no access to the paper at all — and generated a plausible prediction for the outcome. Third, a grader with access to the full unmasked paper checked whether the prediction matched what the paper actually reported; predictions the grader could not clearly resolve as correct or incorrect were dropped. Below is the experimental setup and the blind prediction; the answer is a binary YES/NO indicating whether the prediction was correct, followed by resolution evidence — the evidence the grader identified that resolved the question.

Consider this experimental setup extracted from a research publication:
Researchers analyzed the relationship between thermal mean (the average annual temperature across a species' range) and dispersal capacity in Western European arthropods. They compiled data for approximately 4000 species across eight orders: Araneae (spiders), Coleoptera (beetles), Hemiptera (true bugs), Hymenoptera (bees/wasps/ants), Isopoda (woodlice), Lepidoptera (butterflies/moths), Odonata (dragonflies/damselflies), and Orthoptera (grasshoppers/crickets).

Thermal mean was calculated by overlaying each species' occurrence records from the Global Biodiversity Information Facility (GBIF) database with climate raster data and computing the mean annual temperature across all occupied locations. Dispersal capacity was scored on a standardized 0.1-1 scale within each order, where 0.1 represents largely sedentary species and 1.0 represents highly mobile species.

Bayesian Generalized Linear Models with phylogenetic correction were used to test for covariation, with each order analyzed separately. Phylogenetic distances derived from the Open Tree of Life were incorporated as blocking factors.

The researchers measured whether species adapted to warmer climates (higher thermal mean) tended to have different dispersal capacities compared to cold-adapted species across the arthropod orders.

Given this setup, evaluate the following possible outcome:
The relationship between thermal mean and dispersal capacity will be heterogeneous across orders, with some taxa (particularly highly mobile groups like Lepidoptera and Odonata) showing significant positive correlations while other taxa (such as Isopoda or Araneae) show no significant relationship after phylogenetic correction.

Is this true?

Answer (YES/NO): NO